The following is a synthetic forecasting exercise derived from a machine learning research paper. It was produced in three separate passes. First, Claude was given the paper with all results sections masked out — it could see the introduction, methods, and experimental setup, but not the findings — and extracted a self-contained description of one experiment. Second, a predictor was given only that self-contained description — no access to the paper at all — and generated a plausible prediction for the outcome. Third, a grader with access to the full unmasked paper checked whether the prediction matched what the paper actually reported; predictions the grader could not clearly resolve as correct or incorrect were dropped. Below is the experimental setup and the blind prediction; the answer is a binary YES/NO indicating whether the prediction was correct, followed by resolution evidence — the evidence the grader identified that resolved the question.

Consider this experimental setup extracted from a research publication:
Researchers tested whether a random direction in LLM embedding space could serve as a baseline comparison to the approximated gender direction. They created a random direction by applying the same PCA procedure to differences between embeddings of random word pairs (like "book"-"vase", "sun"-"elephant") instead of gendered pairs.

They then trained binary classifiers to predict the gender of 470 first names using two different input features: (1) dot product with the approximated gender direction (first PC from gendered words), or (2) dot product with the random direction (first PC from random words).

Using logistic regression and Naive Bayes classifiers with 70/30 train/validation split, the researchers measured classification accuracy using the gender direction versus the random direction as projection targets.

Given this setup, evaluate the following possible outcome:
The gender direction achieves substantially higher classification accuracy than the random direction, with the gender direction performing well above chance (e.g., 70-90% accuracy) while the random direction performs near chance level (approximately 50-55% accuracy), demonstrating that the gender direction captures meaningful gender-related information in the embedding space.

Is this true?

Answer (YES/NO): YES